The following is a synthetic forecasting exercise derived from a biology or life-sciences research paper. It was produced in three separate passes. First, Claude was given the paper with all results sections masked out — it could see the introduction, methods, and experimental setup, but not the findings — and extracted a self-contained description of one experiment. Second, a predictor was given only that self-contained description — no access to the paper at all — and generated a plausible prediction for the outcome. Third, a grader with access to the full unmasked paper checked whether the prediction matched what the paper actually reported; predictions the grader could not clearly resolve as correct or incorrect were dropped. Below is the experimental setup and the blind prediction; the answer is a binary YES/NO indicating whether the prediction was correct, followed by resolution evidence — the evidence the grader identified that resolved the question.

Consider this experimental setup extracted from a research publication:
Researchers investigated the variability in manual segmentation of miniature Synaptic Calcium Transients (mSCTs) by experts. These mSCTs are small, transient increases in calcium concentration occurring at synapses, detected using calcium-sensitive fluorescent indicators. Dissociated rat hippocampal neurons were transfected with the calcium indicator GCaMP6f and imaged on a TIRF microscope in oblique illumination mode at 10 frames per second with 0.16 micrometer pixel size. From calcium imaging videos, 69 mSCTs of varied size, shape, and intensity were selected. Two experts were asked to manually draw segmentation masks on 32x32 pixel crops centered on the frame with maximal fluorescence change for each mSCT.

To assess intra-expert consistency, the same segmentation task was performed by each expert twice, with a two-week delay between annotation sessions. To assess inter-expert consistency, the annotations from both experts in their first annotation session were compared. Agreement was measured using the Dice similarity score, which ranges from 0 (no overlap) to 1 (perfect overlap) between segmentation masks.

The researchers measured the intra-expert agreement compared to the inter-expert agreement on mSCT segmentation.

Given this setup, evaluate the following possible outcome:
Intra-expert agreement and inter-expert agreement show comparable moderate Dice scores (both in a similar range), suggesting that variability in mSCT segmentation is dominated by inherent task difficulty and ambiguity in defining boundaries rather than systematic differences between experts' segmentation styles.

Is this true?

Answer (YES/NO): NO